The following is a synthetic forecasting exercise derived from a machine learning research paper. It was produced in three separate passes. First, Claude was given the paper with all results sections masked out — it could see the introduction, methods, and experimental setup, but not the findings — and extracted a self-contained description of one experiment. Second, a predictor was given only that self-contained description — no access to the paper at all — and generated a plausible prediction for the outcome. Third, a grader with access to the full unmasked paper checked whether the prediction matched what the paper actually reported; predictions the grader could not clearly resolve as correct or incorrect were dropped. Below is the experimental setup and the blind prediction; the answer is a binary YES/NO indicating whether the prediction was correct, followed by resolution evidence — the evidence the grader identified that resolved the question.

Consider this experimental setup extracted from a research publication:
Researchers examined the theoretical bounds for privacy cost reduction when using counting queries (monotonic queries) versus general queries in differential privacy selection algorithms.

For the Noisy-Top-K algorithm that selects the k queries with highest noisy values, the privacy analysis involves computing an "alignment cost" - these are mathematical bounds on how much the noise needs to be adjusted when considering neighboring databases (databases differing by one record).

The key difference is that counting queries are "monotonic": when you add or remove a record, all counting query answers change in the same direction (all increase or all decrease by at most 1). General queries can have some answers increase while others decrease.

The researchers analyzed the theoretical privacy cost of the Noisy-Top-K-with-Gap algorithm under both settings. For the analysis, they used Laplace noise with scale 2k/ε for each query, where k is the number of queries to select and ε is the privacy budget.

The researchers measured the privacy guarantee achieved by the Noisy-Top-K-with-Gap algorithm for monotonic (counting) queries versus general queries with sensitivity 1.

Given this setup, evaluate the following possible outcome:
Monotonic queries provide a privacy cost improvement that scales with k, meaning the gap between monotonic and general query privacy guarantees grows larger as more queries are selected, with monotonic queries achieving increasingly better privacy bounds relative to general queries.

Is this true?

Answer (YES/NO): NO